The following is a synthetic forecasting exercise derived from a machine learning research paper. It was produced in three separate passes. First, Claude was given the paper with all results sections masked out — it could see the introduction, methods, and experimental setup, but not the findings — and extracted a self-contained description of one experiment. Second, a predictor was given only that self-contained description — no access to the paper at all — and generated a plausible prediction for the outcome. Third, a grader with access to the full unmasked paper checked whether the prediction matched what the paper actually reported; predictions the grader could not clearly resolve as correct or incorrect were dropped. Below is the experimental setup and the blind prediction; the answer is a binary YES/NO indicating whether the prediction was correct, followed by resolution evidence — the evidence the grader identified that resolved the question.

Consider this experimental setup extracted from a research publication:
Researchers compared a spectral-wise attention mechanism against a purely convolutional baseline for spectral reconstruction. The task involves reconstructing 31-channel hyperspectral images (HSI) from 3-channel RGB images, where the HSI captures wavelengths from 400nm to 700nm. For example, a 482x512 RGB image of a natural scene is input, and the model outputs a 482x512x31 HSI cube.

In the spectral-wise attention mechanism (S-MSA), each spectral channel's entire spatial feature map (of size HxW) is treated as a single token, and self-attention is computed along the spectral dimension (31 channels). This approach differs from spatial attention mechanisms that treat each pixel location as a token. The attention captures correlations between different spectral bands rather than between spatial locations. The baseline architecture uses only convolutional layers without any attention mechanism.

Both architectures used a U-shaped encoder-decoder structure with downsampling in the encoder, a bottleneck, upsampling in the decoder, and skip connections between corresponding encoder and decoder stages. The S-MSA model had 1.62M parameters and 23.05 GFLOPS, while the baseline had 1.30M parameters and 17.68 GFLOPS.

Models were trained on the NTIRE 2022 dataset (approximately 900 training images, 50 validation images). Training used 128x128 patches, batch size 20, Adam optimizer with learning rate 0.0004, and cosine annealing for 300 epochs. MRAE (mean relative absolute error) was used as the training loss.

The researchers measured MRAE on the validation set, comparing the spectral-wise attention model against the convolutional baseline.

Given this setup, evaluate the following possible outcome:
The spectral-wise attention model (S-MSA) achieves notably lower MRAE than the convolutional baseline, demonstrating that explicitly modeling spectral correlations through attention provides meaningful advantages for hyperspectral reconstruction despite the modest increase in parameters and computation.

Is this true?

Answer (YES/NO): YES